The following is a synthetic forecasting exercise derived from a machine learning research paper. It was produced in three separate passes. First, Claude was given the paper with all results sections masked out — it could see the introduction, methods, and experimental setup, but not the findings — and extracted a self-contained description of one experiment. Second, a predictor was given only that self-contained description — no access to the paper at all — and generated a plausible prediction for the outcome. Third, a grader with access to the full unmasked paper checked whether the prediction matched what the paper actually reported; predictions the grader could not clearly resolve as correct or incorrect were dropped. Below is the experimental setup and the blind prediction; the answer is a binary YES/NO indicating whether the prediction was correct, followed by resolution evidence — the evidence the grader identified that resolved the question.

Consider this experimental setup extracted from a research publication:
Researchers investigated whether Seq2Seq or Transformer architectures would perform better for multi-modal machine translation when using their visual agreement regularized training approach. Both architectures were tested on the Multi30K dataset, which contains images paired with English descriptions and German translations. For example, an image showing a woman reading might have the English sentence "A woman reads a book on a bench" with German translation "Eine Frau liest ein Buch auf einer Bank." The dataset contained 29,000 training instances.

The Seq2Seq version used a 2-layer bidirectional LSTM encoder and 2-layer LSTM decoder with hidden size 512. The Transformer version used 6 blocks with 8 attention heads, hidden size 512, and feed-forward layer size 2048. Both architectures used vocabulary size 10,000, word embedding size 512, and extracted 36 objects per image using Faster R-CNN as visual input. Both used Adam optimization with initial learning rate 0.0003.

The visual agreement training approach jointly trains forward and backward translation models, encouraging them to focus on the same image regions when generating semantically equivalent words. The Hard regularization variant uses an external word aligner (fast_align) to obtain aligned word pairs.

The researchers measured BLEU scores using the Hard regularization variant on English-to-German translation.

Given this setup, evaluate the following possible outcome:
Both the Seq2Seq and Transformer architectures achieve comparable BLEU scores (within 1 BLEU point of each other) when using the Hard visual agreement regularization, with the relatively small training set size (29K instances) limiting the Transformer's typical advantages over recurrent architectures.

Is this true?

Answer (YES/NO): YES